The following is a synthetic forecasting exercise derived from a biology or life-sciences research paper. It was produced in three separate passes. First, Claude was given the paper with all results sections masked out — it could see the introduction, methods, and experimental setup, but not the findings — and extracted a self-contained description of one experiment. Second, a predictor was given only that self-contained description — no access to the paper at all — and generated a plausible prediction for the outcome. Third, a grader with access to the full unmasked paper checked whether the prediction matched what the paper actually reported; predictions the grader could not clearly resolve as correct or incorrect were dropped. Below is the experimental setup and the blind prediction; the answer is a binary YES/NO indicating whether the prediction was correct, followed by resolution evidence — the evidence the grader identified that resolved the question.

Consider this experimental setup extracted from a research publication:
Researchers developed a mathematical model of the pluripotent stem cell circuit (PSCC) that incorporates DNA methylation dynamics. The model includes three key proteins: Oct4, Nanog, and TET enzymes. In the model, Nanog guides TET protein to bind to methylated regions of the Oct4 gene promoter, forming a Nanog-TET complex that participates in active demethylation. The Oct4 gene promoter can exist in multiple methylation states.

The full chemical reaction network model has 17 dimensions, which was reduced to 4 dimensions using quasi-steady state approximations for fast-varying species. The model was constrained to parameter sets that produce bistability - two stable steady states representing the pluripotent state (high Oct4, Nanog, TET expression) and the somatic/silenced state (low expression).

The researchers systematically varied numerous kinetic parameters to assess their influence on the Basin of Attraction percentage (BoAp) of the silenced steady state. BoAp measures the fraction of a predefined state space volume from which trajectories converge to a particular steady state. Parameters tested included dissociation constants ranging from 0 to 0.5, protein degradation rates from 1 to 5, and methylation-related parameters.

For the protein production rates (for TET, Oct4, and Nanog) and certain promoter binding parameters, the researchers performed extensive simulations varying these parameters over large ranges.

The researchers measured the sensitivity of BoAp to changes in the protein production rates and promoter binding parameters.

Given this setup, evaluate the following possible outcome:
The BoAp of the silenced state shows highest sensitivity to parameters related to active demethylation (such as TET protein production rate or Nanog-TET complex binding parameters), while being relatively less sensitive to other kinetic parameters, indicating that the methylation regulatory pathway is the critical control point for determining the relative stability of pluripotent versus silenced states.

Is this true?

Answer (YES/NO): NO